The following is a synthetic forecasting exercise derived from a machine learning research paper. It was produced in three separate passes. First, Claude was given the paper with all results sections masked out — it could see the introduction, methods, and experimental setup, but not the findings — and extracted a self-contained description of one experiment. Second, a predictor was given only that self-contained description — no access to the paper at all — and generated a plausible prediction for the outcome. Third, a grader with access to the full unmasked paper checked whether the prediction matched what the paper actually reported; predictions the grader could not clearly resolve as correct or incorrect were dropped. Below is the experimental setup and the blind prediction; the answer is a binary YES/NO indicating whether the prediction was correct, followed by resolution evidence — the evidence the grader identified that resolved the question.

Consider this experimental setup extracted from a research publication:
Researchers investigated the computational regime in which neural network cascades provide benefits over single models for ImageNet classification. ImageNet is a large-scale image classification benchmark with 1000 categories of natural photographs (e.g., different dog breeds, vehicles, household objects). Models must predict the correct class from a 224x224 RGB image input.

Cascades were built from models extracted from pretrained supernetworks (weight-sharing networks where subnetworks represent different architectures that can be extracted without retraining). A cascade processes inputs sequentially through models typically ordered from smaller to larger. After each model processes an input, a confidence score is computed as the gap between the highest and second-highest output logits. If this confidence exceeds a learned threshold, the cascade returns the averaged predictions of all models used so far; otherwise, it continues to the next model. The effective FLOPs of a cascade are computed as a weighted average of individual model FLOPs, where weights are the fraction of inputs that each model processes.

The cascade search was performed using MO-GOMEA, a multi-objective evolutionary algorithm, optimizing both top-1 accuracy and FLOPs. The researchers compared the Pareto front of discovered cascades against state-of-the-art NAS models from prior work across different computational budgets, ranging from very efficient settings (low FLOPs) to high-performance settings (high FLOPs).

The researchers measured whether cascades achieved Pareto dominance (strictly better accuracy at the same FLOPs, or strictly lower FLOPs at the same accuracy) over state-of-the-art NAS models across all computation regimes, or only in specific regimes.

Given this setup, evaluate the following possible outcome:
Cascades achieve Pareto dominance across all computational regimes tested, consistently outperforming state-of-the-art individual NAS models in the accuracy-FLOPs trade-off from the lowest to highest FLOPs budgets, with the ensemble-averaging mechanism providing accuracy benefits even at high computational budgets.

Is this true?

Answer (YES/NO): NO